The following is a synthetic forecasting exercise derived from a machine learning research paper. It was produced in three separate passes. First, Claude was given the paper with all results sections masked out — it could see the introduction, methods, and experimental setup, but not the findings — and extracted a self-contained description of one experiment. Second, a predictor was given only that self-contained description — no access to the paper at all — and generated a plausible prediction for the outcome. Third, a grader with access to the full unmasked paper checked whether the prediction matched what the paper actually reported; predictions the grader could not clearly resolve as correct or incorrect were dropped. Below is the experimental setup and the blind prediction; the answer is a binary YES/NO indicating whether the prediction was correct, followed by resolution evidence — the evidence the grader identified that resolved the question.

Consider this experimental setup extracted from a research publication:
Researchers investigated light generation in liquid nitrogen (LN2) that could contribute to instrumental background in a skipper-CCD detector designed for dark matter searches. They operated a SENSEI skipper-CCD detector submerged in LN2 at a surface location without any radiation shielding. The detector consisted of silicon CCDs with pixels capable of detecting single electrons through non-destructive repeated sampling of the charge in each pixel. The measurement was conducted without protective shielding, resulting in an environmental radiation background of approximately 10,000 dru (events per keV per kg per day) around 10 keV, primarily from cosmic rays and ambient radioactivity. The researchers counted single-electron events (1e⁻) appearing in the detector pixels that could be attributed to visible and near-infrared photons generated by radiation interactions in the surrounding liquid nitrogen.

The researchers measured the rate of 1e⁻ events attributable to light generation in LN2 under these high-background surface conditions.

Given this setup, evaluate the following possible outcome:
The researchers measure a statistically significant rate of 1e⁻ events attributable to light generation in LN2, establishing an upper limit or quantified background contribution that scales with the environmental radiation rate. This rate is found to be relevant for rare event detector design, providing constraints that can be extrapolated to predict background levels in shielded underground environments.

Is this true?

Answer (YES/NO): YES